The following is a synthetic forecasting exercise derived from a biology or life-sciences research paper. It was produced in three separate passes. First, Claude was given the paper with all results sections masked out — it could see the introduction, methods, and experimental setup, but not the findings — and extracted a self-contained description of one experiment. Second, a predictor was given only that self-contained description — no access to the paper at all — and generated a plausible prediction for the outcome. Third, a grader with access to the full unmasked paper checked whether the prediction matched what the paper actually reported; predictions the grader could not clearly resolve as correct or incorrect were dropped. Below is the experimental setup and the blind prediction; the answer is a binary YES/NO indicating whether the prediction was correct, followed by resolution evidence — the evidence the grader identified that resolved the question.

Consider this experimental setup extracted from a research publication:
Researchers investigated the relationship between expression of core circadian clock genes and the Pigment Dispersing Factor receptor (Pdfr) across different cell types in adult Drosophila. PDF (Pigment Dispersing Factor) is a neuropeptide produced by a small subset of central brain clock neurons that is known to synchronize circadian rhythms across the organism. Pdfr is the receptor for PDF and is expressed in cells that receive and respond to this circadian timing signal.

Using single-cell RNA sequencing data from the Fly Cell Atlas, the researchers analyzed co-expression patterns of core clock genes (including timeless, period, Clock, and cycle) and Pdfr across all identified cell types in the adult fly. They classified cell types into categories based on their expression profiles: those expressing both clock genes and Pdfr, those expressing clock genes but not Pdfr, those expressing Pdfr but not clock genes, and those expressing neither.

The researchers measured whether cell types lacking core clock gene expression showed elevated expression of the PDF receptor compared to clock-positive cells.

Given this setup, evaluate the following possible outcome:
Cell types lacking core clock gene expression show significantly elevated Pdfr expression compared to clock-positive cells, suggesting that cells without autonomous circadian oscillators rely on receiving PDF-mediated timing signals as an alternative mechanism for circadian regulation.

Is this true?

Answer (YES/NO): YES